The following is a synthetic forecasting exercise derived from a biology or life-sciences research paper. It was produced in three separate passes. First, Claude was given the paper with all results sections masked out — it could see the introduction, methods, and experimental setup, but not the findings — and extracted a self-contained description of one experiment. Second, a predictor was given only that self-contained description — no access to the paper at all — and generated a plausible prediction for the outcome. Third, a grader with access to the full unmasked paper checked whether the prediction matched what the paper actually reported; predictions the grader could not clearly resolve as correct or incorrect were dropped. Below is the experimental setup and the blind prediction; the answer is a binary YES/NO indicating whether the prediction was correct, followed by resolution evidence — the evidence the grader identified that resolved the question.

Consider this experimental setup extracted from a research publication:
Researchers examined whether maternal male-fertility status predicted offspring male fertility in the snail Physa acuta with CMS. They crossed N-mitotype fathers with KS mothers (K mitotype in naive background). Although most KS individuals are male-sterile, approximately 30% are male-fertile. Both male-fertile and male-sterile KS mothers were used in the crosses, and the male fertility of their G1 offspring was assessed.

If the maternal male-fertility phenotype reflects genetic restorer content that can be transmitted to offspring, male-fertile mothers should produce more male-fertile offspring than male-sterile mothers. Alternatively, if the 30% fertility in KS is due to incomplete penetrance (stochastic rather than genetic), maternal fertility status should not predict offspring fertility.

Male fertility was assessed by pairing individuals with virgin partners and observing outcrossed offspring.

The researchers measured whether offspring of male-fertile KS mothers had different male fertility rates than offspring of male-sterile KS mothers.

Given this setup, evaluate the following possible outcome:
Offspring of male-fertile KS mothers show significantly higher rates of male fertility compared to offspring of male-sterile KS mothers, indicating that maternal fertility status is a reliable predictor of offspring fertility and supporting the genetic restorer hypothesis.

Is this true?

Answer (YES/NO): YES